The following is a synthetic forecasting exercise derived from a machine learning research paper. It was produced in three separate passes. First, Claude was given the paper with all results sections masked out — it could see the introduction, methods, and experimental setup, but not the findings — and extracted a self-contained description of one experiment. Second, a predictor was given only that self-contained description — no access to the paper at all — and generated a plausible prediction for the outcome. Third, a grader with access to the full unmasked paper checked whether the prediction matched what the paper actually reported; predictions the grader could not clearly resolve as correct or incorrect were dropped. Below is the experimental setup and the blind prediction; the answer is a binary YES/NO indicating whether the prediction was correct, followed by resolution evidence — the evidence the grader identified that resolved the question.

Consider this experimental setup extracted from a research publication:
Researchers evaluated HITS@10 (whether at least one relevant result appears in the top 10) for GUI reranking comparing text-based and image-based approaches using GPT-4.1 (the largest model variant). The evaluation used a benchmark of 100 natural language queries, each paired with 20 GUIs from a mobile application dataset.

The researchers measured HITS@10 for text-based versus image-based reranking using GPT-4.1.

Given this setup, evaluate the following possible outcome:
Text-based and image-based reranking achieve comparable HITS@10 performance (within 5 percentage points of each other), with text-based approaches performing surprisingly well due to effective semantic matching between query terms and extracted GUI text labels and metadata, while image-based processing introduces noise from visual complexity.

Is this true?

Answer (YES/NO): YES